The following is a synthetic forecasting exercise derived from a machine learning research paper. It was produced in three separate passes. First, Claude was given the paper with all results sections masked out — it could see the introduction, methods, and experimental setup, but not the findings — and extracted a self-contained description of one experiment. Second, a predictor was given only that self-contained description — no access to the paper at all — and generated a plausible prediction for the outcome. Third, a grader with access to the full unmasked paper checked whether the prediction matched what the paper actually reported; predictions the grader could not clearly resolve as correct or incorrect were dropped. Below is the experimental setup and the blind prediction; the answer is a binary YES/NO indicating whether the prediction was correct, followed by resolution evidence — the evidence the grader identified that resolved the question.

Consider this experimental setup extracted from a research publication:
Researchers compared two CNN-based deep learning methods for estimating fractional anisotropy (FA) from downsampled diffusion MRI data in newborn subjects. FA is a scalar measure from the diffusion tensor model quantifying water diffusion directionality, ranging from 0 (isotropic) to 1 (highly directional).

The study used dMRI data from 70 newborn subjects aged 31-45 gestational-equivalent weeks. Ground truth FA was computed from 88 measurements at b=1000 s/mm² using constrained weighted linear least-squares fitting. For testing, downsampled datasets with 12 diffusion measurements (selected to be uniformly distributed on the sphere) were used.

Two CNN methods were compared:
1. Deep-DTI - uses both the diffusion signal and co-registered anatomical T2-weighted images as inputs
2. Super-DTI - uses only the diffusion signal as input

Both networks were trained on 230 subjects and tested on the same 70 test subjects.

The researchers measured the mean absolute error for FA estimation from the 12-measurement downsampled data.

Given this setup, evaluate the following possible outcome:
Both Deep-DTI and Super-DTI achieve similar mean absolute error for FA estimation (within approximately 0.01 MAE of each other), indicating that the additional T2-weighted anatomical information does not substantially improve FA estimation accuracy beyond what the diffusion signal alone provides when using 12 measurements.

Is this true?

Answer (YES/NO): YES